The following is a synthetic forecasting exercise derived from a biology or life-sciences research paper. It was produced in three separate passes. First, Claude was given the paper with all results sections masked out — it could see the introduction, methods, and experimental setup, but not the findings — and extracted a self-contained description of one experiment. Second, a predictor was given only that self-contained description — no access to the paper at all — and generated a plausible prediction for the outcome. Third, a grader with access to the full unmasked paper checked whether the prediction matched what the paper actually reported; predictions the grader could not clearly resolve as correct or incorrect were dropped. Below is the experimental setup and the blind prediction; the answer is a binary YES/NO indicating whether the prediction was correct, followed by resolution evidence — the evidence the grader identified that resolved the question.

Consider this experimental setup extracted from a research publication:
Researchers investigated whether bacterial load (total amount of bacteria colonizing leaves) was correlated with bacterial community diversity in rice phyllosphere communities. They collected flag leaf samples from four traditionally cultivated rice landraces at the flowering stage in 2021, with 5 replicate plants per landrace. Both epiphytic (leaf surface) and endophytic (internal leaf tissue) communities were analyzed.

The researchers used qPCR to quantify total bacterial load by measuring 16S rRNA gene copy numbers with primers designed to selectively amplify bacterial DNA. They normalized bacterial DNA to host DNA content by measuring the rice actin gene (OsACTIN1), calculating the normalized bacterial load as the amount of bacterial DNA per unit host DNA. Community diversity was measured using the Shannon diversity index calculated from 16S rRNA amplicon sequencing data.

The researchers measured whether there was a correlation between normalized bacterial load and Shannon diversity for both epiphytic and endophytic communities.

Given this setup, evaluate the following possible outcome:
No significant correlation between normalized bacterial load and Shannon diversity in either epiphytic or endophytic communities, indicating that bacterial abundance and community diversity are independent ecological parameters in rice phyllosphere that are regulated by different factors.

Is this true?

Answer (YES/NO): YES